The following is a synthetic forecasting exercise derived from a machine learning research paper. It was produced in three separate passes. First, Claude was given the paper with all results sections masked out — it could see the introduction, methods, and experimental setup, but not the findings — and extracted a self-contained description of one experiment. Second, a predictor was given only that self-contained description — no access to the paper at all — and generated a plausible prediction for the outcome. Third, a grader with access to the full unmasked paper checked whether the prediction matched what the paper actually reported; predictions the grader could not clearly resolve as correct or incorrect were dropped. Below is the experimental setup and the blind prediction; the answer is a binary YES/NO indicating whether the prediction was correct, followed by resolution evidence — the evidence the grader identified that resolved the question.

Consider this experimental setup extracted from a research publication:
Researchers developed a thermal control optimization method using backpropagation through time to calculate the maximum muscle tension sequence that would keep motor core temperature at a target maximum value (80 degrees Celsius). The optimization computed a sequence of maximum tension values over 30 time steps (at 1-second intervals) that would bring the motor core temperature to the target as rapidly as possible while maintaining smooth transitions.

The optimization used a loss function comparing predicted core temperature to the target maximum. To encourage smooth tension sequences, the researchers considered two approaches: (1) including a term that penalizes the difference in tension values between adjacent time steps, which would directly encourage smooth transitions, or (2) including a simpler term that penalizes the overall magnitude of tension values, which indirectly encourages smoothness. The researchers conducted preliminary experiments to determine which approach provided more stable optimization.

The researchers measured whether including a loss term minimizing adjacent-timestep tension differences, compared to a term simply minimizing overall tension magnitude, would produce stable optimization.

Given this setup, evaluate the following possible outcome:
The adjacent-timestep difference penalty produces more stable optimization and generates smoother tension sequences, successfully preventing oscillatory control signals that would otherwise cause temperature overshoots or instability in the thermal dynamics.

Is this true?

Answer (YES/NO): NO